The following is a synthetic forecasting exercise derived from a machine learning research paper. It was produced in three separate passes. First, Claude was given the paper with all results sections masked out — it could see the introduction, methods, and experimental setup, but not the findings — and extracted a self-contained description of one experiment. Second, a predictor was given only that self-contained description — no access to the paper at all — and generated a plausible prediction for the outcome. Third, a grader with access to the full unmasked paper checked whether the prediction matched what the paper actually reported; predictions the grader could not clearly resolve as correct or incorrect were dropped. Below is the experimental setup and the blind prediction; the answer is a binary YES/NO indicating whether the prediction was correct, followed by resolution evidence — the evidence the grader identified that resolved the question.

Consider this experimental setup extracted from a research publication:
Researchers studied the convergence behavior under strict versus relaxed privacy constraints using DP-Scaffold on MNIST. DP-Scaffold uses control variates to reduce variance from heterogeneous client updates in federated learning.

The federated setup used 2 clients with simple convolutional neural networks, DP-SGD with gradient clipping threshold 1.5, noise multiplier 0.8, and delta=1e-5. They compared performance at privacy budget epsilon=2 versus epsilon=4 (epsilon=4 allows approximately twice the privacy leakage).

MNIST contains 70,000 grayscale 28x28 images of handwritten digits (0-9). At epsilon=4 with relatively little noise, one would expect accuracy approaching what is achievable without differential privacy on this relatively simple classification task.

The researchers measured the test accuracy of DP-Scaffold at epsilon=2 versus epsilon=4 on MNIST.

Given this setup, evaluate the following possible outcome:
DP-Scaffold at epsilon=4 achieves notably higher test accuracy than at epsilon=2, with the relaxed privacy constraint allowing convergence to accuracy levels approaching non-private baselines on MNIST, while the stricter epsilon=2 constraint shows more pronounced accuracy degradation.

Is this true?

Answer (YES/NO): NO